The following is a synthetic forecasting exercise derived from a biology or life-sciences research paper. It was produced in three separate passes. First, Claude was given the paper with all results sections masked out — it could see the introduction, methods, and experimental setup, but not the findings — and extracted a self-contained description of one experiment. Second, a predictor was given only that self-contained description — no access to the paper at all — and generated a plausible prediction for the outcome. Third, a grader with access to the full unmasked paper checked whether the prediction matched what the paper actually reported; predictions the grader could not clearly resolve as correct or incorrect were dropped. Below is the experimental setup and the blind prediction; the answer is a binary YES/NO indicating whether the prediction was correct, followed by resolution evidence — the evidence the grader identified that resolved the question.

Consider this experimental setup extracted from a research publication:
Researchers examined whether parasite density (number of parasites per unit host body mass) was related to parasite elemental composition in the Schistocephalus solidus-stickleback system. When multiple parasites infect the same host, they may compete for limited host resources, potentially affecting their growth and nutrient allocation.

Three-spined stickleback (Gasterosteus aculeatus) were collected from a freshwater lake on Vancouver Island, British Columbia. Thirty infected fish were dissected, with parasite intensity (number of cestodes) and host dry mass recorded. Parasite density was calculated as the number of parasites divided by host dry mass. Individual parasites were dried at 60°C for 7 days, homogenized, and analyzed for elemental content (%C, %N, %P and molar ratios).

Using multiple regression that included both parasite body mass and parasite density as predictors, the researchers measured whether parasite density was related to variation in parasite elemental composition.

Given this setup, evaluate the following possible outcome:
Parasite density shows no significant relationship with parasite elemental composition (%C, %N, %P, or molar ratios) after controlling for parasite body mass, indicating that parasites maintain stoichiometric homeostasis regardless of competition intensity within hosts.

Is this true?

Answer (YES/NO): NO